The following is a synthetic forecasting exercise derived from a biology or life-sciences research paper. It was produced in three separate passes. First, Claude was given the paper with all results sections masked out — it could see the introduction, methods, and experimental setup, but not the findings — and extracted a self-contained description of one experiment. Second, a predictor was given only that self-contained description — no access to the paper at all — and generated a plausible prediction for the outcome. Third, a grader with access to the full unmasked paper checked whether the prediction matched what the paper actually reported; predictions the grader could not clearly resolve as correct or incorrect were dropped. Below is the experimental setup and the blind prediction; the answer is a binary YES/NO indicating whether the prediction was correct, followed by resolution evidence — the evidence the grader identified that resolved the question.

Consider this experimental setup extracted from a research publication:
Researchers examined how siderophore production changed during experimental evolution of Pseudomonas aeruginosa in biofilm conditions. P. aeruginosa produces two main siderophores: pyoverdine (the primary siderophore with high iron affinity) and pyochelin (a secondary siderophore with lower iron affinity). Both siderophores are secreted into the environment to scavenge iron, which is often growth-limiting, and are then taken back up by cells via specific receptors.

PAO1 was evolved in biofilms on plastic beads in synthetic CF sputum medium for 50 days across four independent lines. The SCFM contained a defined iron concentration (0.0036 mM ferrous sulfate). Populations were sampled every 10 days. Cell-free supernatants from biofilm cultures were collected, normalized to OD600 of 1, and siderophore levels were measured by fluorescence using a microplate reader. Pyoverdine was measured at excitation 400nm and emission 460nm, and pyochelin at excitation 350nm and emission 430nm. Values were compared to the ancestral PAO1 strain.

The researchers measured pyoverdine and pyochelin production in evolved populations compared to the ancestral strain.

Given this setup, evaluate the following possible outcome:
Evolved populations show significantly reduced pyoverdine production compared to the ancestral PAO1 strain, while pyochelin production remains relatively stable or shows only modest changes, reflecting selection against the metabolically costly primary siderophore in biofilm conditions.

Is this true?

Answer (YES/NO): NO